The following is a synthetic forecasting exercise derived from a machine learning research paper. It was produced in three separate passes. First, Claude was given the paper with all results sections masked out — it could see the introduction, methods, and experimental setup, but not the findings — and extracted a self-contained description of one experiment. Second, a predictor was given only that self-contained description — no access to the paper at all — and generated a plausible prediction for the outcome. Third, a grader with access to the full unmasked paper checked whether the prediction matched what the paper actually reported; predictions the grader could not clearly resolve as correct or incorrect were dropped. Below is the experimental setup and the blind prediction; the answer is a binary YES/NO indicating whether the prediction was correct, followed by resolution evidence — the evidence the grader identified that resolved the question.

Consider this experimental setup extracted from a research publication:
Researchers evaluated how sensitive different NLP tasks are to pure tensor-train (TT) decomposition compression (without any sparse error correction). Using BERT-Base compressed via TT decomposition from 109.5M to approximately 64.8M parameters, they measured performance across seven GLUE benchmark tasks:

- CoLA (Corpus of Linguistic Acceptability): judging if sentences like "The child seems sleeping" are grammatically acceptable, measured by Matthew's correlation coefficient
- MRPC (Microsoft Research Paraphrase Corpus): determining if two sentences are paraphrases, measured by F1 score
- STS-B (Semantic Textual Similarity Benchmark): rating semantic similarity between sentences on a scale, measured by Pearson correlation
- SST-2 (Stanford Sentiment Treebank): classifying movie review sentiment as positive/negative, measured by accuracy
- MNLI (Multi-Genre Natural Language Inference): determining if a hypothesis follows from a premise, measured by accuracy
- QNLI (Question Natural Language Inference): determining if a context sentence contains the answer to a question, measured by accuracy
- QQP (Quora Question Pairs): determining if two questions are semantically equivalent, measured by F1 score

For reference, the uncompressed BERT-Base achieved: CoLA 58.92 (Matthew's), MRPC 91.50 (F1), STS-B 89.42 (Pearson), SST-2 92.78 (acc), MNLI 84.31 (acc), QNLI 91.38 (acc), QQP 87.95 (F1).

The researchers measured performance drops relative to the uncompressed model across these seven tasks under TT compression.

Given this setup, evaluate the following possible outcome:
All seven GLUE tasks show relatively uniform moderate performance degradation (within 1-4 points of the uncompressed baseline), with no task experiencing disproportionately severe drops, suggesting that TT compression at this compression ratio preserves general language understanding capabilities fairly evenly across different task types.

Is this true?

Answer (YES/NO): NO